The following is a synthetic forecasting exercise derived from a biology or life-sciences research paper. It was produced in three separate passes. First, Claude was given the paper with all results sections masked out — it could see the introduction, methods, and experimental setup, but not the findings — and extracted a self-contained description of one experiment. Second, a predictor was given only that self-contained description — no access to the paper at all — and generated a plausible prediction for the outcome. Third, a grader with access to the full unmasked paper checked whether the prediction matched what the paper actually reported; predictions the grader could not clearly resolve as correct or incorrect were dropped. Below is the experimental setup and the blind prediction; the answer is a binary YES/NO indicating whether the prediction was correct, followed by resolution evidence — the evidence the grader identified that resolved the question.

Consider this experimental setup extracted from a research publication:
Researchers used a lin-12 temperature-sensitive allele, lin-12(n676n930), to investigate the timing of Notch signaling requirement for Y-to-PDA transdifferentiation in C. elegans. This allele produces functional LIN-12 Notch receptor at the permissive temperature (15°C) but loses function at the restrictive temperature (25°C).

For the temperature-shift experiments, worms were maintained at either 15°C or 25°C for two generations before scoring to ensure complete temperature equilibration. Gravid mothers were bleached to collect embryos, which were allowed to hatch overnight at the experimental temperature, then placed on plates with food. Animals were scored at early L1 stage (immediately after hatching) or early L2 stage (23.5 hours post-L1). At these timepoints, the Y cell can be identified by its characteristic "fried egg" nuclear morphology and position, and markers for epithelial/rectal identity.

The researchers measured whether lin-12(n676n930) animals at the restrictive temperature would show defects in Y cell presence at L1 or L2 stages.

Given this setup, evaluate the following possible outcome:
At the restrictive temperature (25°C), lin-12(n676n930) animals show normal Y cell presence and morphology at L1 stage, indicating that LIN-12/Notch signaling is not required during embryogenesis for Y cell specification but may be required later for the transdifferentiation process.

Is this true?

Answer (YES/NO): NO